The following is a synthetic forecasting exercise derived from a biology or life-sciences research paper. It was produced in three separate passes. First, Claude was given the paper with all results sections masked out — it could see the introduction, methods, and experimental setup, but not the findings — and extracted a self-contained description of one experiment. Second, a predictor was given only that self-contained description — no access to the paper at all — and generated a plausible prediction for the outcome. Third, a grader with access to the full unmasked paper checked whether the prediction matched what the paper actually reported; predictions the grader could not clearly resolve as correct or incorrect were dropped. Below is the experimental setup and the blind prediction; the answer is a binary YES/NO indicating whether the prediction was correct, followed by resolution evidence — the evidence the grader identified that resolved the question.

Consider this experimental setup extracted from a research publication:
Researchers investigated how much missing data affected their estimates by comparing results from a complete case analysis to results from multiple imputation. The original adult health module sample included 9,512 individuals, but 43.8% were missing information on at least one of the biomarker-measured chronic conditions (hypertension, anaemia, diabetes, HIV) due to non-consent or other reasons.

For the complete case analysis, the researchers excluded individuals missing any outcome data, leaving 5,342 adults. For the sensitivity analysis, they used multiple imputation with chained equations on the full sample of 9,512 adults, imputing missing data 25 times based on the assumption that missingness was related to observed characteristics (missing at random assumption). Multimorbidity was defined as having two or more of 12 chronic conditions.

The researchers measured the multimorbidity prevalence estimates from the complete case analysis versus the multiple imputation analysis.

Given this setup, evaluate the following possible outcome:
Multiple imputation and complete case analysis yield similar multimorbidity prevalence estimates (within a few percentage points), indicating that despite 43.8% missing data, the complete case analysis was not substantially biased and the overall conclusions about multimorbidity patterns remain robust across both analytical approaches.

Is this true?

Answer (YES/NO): NO